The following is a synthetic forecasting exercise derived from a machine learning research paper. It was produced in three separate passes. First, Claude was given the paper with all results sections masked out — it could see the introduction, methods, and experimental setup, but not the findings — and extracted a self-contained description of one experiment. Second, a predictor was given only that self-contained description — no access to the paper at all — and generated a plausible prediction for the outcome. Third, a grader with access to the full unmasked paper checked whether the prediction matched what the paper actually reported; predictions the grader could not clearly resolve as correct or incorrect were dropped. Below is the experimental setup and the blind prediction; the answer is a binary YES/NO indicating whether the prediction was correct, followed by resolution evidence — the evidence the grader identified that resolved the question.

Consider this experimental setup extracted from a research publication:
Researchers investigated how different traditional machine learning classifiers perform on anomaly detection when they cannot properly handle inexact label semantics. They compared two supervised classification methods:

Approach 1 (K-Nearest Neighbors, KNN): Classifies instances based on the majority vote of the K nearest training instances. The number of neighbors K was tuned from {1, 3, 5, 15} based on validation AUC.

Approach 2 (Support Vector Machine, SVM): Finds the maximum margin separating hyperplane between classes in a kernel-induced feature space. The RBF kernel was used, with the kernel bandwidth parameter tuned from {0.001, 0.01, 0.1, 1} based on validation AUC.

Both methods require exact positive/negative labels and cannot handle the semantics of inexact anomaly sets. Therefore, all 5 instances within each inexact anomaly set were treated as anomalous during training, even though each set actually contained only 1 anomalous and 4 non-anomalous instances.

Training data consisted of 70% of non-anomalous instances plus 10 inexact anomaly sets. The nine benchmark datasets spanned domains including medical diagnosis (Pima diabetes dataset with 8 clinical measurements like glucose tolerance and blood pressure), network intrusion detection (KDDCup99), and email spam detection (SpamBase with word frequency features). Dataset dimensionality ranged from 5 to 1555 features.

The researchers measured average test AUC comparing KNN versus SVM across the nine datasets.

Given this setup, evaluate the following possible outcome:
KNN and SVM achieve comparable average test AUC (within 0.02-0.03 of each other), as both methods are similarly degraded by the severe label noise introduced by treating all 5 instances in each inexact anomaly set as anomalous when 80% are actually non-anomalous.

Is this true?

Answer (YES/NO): NO